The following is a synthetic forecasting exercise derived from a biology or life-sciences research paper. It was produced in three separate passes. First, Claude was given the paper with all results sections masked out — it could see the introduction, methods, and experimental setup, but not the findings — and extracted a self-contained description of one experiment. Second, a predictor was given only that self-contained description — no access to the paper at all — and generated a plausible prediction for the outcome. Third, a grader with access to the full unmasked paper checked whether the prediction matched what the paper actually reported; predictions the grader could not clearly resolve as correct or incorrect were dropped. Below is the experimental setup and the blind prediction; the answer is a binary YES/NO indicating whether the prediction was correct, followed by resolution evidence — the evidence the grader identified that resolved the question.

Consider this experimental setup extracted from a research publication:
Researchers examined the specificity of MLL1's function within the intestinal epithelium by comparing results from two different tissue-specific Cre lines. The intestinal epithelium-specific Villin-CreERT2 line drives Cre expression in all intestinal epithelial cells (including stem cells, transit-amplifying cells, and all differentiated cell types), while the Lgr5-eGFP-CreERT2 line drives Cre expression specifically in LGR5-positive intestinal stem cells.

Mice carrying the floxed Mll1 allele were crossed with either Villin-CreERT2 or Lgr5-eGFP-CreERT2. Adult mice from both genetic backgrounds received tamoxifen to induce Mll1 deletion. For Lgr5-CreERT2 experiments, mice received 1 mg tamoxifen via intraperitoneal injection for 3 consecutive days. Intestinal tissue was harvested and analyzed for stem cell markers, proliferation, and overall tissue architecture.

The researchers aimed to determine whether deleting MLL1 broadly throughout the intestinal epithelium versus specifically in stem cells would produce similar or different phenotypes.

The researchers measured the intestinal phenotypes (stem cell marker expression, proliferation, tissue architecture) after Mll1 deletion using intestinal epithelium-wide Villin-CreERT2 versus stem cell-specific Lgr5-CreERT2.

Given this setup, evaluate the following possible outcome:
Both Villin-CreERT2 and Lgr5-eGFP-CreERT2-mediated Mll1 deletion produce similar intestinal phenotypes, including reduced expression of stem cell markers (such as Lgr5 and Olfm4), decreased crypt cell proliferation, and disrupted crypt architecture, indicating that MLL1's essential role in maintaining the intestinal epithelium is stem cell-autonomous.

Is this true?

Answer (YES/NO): YES